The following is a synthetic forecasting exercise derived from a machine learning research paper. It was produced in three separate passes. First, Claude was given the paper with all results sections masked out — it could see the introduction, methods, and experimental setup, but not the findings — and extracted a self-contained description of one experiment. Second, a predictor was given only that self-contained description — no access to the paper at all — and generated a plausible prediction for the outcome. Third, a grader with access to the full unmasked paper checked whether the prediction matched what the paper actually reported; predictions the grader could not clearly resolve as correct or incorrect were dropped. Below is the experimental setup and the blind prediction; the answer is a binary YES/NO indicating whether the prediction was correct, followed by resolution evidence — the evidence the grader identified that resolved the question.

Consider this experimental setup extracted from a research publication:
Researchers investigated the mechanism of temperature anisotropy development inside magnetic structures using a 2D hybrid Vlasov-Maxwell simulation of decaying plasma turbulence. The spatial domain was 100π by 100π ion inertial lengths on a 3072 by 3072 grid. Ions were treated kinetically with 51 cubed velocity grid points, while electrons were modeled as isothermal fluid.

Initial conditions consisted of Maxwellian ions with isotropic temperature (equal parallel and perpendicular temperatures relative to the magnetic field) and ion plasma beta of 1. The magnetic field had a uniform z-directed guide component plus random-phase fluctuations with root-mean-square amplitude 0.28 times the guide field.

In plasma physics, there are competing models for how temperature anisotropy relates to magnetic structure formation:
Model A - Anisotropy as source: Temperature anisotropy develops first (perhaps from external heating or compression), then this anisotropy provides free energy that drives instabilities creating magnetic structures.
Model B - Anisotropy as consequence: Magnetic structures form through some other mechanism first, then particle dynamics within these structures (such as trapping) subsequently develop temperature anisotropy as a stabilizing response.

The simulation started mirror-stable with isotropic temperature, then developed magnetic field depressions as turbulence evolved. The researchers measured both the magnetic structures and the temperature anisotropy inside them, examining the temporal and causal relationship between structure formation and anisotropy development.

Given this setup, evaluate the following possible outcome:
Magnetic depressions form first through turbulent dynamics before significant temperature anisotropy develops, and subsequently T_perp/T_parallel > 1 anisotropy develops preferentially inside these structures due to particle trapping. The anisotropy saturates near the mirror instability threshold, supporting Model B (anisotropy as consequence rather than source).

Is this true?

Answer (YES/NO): NO